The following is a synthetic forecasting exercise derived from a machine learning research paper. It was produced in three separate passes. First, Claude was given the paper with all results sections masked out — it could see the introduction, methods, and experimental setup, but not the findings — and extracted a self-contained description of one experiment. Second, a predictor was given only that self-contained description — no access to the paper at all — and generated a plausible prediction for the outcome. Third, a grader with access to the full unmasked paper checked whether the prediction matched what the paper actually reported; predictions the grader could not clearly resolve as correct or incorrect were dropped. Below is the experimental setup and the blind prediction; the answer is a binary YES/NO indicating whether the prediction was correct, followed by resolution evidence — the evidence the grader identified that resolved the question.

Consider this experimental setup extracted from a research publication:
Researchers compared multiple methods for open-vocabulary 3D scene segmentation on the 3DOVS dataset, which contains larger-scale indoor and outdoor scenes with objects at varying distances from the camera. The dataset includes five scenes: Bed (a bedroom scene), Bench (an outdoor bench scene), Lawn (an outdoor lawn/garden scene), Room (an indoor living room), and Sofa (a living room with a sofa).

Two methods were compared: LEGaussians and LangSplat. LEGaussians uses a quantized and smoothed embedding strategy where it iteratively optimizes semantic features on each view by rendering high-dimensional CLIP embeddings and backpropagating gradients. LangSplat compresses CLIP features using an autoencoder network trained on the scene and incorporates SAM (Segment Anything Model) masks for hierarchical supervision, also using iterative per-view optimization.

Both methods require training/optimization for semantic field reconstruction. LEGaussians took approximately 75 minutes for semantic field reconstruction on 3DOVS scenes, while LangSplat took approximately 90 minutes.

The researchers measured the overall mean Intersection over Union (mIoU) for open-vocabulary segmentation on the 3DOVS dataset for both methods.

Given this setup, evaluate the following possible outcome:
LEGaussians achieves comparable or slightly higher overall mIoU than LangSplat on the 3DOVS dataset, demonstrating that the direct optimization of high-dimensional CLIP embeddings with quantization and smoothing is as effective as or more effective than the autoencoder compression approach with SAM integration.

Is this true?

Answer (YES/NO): NO